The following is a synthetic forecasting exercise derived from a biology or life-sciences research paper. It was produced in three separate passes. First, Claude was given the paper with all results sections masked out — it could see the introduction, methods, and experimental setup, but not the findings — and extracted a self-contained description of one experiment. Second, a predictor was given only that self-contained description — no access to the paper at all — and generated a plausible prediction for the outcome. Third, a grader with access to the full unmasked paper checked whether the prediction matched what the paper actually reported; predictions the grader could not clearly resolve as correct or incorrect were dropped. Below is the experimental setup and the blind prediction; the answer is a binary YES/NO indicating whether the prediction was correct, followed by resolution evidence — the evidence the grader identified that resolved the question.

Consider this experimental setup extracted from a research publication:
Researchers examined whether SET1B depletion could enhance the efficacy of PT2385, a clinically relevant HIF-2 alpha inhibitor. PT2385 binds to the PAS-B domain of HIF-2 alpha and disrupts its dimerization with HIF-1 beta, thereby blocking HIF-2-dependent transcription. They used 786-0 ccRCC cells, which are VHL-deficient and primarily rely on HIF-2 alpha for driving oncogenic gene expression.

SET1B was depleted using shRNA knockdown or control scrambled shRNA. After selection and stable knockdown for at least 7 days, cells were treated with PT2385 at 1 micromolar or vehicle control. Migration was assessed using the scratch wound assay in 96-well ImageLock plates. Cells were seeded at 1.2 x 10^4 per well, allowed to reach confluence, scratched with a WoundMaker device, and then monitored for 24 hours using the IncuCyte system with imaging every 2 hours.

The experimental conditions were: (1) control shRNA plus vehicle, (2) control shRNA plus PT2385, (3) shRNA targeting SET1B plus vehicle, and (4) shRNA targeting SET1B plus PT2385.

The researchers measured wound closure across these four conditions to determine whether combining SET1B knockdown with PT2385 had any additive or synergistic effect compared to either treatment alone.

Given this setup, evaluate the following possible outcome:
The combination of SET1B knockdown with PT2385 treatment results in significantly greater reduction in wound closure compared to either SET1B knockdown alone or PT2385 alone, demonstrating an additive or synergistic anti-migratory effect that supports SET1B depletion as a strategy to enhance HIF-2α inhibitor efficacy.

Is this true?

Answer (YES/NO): NO